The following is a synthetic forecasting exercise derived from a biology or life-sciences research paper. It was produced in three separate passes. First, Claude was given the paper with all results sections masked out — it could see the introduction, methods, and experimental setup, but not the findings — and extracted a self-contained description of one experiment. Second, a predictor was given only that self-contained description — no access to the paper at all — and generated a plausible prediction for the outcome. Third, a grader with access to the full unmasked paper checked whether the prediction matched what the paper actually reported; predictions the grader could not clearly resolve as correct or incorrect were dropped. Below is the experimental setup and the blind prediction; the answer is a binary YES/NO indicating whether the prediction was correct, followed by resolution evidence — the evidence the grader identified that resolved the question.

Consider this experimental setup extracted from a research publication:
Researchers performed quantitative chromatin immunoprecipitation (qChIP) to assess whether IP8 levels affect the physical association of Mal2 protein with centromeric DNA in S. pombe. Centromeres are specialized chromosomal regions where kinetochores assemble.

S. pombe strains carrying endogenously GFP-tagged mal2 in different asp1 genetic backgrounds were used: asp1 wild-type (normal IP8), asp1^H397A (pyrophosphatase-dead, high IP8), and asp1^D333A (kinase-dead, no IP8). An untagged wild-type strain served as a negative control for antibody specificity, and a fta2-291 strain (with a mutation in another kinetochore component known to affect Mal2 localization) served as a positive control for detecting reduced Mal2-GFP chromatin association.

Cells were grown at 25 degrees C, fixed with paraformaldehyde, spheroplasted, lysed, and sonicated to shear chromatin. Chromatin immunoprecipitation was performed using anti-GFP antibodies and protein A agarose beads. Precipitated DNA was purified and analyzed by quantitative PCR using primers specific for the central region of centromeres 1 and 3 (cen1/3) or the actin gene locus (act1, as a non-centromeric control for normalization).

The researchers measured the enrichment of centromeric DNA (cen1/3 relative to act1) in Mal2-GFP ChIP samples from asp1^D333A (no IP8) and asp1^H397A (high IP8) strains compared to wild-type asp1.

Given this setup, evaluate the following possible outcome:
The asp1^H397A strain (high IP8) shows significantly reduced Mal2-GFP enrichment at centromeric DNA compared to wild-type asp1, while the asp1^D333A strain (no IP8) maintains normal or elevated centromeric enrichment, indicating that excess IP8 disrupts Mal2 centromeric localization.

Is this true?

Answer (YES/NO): YES